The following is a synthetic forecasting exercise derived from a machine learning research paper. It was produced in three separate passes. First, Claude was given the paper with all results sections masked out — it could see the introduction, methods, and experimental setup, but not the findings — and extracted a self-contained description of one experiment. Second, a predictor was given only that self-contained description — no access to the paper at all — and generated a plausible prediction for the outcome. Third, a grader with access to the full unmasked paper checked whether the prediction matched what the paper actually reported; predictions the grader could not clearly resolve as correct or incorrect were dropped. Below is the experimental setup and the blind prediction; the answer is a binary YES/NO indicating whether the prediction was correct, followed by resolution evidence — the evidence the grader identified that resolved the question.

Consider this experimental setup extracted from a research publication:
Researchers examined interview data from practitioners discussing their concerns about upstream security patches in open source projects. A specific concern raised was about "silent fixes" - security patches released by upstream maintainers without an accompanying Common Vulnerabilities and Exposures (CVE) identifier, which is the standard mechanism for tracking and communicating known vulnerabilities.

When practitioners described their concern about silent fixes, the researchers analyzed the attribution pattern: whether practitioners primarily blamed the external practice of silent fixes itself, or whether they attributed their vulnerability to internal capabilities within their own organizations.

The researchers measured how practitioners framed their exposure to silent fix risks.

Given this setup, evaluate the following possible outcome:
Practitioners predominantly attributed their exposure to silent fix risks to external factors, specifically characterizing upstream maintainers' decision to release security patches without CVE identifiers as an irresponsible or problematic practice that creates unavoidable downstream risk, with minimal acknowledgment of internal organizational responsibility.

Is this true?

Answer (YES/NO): NO